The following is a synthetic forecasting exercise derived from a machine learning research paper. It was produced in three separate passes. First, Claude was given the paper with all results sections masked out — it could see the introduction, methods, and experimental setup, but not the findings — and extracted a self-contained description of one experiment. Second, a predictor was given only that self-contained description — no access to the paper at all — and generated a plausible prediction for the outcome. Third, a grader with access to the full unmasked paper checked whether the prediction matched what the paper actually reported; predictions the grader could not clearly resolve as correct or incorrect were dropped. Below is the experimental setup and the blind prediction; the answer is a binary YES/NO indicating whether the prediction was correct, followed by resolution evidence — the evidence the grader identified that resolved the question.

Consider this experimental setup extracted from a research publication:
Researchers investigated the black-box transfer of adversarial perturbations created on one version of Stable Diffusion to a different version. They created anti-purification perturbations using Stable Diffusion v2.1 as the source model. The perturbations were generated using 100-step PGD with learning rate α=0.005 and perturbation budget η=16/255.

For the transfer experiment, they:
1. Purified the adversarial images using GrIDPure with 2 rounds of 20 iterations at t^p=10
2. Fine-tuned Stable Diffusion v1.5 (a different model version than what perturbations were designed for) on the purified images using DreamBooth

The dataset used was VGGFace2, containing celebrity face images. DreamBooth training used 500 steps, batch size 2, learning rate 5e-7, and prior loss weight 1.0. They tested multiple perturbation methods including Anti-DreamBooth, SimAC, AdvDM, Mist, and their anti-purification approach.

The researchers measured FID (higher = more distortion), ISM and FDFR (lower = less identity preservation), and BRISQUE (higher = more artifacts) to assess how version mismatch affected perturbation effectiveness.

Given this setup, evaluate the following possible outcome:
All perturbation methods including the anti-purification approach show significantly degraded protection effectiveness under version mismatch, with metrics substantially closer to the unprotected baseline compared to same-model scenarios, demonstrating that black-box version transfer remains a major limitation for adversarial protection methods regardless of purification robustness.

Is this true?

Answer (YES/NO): NO